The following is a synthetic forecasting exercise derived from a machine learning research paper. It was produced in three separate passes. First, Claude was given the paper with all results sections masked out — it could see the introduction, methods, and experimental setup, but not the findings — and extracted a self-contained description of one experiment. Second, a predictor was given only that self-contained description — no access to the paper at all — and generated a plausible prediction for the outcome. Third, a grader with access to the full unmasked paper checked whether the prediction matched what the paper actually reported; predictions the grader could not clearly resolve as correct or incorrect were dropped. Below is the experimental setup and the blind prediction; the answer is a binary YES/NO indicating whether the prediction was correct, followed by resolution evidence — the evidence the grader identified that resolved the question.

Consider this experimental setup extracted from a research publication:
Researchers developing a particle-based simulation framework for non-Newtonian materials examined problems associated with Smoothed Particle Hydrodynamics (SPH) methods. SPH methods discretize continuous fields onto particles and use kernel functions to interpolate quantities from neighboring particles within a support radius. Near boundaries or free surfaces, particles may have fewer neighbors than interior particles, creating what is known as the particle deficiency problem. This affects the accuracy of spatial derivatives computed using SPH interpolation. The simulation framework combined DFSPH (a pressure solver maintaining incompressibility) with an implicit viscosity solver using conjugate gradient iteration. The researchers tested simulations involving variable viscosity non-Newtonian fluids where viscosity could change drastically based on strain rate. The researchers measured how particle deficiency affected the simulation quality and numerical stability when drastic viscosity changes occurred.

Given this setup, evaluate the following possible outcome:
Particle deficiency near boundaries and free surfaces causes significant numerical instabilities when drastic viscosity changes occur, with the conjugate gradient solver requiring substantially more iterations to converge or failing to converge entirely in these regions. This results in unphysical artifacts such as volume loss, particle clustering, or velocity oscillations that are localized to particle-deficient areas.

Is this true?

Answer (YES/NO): NO